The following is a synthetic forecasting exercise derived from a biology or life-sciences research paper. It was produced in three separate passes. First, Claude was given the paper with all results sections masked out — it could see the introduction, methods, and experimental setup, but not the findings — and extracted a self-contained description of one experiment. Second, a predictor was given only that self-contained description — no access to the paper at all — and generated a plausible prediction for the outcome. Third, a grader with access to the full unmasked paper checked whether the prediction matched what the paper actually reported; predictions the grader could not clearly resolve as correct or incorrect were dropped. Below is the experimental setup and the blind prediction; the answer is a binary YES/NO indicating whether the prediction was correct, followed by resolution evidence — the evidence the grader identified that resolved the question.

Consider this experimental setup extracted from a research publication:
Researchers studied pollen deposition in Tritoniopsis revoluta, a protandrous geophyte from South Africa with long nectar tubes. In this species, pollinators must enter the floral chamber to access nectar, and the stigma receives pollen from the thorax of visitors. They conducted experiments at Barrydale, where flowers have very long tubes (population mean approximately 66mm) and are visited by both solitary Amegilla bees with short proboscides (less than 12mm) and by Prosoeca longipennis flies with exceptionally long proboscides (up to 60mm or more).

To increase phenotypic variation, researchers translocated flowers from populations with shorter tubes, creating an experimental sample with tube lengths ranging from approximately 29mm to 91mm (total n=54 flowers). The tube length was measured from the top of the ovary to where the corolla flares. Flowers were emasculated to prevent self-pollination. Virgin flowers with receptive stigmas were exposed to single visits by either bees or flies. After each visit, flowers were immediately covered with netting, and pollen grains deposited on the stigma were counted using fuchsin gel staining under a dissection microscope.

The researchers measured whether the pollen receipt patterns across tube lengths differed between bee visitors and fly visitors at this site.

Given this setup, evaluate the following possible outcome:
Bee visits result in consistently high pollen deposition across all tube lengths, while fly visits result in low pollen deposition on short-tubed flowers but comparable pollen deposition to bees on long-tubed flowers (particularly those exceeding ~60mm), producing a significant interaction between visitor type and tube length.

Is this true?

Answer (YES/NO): NO